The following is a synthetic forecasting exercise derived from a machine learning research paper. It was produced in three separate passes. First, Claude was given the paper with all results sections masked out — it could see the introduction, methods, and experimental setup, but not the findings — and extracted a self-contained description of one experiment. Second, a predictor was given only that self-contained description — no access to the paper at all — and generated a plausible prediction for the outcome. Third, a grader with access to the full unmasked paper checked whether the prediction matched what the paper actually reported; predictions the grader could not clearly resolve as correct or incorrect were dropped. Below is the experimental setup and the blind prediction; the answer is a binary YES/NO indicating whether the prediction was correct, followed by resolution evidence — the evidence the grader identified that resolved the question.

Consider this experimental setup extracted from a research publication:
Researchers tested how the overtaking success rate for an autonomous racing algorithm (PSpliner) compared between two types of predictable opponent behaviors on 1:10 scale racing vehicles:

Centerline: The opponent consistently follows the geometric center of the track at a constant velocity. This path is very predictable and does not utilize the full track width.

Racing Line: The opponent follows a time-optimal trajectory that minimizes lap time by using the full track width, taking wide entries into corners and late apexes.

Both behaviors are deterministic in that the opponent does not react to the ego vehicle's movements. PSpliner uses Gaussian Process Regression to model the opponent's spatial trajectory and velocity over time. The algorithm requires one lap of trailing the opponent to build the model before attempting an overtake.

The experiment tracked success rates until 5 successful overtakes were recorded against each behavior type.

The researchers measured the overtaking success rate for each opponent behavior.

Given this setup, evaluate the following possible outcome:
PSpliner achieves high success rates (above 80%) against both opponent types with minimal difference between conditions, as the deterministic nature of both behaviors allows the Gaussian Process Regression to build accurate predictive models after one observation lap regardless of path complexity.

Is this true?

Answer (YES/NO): NO